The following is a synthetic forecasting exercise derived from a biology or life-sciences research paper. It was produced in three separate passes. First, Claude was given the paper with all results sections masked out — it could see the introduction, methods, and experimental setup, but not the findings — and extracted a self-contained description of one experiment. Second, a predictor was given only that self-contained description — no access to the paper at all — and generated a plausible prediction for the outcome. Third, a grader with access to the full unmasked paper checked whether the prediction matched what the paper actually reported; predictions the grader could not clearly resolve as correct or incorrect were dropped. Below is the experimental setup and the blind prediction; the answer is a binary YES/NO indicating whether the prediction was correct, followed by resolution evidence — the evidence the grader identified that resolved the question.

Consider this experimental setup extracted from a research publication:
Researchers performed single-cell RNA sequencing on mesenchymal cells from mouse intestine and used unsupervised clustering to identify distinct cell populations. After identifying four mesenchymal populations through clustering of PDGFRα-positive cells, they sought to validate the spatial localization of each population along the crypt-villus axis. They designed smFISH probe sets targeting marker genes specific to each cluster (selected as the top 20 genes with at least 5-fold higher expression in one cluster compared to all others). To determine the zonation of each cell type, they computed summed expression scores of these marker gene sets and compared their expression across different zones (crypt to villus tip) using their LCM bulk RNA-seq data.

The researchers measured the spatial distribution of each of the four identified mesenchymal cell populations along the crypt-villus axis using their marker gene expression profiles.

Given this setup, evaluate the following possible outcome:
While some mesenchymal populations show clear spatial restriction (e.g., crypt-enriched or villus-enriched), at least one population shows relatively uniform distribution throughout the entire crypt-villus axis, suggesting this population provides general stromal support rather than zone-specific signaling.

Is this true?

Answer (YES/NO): YES